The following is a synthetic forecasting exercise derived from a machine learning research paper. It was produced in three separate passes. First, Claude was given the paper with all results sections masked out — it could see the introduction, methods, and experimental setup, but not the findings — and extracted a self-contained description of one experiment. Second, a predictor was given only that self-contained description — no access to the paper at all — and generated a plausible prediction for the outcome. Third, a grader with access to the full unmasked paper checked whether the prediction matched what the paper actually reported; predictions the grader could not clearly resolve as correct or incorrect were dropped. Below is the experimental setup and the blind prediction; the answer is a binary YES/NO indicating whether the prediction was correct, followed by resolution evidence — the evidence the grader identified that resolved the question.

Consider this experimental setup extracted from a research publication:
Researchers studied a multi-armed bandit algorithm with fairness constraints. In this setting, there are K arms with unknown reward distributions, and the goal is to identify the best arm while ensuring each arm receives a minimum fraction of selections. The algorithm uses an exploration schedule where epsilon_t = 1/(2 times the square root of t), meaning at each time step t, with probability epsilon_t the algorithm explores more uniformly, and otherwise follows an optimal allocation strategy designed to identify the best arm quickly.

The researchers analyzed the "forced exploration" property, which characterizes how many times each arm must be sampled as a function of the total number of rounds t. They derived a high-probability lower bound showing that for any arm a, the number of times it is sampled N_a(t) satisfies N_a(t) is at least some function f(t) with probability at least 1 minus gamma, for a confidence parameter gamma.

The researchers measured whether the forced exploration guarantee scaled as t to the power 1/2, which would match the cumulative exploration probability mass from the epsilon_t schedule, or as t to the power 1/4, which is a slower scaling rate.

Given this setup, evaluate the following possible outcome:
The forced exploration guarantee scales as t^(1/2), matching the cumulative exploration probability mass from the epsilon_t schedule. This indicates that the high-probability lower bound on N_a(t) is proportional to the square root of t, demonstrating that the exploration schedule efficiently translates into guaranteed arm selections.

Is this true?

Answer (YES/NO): NO